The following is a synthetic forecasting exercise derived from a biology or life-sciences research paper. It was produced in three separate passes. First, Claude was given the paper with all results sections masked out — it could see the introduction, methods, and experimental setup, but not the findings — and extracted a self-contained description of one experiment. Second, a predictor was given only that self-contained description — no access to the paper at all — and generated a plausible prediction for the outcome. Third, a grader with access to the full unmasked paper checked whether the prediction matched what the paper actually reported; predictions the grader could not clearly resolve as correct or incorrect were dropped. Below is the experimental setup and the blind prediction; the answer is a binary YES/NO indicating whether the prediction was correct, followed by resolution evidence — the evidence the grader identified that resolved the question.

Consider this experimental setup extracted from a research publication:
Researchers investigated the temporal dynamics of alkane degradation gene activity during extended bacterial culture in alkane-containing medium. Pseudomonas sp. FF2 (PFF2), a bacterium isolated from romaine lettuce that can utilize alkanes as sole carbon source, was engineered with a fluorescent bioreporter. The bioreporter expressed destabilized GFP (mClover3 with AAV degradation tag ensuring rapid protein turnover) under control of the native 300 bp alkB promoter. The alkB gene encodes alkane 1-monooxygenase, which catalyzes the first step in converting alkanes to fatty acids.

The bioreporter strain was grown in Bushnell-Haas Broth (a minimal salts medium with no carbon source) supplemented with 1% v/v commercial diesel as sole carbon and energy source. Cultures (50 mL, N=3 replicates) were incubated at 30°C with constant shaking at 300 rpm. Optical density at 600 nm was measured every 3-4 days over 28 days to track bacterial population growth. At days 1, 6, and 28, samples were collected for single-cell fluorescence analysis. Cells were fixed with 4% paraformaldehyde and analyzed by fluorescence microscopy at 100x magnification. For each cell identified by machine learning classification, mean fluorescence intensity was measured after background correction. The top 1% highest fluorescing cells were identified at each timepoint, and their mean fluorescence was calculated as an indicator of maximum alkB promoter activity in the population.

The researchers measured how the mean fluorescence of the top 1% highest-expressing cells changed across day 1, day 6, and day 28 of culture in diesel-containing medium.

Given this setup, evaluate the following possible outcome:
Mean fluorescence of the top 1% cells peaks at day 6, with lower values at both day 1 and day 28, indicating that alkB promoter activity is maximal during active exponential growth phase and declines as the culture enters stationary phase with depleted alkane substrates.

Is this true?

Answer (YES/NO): NO